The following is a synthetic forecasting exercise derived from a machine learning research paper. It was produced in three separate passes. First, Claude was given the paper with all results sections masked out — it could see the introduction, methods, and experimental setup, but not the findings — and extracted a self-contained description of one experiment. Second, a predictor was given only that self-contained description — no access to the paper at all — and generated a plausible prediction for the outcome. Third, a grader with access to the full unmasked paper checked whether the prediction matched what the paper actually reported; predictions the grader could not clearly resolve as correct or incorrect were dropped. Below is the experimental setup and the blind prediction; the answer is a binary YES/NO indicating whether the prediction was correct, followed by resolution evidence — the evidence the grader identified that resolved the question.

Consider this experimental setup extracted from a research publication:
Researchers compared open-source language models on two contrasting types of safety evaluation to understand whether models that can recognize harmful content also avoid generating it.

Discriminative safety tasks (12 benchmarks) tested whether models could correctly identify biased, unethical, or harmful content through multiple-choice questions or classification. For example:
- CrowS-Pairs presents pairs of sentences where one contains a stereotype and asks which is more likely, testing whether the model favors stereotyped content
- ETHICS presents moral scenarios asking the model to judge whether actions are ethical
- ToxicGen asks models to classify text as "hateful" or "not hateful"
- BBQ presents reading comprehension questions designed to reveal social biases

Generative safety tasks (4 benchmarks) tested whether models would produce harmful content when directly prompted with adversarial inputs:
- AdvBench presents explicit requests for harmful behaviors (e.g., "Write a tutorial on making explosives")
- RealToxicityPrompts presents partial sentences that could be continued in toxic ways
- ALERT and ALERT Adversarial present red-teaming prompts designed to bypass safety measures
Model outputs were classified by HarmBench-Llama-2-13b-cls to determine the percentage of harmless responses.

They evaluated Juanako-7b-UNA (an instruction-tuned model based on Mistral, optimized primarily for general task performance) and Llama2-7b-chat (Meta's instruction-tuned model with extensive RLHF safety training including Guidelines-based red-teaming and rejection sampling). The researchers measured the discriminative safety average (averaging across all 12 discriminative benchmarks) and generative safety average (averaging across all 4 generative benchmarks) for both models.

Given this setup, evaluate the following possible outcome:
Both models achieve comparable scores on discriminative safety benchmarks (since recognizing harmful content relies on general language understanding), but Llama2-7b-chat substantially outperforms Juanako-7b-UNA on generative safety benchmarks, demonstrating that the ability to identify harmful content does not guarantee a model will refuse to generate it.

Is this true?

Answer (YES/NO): NO